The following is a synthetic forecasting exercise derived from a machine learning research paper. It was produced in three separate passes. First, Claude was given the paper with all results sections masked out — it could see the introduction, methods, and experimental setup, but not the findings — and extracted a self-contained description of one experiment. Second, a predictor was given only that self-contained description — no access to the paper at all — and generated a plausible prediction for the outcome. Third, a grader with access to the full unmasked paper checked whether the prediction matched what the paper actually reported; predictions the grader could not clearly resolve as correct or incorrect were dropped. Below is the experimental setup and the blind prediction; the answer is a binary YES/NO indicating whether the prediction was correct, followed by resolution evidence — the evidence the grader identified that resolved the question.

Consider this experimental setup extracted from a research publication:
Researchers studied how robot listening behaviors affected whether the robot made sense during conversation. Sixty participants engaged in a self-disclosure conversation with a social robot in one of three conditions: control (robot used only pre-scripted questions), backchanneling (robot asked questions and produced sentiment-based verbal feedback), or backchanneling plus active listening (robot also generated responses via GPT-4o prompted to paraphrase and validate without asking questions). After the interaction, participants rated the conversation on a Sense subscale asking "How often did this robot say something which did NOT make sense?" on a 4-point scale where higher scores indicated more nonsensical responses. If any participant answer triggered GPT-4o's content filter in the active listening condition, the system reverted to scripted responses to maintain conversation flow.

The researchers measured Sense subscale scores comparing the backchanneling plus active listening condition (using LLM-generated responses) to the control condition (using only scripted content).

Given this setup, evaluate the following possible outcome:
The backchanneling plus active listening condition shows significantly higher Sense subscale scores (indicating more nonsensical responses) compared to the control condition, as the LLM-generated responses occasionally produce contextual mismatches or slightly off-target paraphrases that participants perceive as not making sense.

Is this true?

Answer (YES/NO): NO